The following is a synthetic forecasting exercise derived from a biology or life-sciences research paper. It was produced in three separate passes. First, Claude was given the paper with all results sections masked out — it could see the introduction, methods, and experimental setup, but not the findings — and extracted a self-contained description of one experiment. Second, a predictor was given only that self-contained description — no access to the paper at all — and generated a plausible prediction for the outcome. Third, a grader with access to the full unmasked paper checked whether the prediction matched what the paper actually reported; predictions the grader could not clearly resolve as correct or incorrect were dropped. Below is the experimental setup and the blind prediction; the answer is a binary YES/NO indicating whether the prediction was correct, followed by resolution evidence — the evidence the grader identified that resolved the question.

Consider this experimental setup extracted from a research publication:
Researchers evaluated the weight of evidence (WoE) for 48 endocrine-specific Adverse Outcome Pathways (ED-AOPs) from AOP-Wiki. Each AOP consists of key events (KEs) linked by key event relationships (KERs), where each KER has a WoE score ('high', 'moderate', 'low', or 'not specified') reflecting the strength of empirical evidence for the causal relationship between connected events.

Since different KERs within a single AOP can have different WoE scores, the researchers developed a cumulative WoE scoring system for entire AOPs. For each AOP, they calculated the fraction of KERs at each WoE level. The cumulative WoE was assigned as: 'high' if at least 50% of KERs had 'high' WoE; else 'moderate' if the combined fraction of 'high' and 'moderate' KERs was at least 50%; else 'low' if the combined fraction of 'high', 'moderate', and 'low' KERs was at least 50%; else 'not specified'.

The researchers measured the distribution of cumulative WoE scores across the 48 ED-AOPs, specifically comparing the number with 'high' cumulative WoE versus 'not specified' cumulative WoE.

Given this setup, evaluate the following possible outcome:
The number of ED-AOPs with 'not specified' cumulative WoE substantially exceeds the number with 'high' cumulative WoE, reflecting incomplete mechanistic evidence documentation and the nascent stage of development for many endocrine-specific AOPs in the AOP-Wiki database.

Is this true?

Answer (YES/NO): NO